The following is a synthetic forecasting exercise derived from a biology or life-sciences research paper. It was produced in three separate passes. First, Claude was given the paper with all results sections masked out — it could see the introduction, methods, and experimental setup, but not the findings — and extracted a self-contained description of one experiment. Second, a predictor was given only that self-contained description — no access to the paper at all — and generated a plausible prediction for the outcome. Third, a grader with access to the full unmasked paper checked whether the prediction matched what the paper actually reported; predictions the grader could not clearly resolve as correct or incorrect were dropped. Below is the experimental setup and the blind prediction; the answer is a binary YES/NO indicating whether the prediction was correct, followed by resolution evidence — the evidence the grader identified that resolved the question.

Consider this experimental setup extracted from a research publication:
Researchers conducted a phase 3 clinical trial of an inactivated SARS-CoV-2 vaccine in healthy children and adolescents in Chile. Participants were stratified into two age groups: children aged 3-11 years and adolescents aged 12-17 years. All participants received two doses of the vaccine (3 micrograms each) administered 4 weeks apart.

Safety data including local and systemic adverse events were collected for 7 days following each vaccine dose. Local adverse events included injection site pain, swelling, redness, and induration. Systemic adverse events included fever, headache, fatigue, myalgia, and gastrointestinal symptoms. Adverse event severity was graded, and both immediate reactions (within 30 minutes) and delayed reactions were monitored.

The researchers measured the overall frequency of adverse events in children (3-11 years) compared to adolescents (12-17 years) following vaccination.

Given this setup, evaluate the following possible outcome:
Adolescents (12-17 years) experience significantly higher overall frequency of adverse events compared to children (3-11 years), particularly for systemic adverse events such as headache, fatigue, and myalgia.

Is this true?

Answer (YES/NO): NO